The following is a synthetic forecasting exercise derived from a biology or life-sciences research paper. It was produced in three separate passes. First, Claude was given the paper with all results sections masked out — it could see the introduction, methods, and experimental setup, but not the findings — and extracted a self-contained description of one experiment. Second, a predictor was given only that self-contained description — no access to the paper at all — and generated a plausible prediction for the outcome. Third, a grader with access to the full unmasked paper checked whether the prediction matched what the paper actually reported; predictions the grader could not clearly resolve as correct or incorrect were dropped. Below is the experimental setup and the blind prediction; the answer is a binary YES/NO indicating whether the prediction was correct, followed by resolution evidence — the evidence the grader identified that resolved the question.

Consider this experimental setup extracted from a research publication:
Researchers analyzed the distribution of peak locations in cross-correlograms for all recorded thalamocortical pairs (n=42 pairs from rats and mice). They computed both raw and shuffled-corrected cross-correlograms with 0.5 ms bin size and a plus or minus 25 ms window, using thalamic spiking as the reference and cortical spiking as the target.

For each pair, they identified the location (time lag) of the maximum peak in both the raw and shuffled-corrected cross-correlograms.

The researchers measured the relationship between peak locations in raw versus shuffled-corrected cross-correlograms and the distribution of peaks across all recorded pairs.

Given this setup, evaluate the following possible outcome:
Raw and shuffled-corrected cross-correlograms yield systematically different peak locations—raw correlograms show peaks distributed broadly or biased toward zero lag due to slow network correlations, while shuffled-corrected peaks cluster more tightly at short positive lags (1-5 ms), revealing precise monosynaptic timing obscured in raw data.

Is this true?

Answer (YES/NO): NO